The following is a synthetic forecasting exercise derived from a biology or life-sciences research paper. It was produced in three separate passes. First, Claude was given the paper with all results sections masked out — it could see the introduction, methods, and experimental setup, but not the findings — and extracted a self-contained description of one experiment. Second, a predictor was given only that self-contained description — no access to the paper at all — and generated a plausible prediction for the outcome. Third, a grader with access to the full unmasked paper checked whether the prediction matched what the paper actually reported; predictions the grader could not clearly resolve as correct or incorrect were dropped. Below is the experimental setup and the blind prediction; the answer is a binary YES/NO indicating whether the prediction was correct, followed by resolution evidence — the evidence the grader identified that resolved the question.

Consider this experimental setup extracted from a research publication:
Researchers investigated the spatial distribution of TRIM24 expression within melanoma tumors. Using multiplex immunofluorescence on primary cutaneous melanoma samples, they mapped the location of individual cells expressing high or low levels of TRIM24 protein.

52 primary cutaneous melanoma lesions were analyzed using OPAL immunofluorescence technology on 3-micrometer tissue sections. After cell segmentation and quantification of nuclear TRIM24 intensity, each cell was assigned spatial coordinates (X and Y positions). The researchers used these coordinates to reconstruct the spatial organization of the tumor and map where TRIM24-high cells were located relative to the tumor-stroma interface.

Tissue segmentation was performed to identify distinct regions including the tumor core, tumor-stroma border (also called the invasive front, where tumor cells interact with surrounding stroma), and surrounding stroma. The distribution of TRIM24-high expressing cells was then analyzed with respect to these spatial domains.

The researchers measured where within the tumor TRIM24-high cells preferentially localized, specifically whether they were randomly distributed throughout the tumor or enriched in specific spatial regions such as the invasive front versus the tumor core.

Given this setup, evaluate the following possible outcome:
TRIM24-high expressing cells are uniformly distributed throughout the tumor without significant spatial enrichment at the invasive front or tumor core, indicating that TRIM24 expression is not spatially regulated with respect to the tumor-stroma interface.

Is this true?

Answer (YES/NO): NO